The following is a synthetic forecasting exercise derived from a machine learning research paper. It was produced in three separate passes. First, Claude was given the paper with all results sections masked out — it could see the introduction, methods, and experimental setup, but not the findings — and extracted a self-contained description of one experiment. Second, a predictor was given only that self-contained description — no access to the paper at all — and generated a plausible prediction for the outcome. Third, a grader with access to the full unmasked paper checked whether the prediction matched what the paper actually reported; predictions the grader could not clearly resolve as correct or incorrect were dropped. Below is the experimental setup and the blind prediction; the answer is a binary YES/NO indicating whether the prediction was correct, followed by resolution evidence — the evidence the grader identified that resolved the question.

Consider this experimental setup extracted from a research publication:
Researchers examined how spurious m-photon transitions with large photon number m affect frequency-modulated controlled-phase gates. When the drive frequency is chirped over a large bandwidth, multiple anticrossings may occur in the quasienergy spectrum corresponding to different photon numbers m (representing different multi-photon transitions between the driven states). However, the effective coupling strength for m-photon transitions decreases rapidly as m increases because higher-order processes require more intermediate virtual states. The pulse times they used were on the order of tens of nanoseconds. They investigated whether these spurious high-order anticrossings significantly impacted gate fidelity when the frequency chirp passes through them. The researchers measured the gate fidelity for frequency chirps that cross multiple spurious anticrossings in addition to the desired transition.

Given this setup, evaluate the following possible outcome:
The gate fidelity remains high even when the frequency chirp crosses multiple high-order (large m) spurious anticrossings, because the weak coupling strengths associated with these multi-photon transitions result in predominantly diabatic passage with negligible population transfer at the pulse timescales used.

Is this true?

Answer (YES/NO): YES